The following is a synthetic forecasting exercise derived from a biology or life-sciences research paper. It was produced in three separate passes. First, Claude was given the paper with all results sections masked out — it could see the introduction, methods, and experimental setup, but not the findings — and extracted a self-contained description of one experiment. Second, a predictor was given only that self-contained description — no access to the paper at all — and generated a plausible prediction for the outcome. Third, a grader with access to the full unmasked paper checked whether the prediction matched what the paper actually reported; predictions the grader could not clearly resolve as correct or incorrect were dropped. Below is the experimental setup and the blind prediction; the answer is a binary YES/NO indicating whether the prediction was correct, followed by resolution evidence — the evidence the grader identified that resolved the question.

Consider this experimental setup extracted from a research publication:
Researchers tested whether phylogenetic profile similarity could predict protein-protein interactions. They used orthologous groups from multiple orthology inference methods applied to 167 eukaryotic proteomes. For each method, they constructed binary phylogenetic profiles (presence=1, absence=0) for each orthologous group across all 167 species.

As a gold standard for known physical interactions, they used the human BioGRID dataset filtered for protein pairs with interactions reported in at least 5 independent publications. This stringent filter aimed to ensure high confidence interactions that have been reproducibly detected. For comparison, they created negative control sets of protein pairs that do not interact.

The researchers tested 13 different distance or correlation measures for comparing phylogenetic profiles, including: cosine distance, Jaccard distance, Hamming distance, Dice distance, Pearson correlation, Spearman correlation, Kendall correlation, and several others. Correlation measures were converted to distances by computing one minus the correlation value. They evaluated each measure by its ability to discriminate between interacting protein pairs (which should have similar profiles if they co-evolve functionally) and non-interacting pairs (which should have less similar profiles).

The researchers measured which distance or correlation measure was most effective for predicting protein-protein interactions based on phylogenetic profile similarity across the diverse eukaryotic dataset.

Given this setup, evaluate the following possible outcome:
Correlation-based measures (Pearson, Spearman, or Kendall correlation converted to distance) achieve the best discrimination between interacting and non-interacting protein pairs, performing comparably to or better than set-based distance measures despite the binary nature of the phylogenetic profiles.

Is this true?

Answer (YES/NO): NO